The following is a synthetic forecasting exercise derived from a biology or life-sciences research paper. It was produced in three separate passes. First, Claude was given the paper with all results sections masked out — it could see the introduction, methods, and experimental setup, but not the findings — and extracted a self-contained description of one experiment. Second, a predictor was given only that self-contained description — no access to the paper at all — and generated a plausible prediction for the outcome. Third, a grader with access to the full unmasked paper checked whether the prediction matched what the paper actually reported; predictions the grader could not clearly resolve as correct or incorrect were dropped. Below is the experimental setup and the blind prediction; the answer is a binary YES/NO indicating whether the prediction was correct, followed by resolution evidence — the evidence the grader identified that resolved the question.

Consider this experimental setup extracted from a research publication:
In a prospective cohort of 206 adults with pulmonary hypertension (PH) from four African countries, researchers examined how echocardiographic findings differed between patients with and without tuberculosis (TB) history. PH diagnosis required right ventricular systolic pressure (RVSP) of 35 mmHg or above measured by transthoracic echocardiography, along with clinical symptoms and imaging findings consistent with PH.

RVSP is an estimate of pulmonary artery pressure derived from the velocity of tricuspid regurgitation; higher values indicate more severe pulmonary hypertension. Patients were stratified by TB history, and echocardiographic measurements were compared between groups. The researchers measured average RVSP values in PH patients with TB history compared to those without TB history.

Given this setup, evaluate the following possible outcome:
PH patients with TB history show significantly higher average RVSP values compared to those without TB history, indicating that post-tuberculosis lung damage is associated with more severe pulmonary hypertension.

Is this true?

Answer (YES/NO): NO